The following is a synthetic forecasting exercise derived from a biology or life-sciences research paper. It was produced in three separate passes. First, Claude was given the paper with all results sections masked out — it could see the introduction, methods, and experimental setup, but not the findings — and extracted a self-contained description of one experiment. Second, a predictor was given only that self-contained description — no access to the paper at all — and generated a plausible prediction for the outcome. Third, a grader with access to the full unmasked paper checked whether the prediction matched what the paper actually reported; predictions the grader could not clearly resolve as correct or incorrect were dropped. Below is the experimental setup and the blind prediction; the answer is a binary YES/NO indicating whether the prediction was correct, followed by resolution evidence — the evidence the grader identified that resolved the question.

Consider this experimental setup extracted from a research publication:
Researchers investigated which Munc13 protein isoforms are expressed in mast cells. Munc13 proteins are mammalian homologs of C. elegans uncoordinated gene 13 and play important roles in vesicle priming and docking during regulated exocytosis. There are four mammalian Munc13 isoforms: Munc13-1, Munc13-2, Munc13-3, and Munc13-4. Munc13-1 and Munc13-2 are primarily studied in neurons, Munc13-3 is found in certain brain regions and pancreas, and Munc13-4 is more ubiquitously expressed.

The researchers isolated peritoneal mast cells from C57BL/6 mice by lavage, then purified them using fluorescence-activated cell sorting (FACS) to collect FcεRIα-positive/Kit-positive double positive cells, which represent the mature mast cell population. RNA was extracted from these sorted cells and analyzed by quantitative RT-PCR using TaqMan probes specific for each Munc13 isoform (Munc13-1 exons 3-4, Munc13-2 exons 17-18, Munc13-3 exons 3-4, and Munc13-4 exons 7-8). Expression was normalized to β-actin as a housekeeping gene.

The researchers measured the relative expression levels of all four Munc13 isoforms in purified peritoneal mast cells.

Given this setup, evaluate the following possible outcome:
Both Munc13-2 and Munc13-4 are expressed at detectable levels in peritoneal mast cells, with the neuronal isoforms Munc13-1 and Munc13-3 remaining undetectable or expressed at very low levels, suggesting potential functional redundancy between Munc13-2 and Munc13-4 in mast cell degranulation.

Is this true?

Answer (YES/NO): YES